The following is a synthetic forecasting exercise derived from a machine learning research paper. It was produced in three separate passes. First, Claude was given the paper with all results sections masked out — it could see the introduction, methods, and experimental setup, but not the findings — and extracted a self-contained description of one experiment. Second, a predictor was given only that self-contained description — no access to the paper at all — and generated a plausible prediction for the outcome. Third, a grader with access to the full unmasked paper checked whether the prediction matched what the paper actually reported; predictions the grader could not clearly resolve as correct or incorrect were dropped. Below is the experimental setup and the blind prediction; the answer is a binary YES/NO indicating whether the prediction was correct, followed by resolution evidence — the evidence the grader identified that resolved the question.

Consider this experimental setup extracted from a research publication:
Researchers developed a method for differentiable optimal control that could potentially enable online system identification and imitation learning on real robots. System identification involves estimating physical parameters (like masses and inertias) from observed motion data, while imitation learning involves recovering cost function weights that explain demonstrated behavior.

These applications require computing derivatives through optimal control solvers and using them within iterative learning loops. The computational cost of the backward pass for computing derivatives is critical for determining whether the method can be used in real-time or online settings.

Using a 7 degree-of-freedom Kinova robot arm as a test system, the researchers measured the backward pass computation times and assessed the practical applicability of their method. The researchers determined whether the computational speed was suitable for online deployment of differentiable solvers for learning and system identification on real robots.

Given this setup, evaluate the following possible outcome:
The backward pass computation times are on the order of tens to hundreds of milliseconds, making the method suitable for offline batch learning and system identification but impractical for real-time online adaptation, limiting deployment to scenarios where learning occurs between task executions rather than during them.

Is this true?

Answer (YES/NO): NO